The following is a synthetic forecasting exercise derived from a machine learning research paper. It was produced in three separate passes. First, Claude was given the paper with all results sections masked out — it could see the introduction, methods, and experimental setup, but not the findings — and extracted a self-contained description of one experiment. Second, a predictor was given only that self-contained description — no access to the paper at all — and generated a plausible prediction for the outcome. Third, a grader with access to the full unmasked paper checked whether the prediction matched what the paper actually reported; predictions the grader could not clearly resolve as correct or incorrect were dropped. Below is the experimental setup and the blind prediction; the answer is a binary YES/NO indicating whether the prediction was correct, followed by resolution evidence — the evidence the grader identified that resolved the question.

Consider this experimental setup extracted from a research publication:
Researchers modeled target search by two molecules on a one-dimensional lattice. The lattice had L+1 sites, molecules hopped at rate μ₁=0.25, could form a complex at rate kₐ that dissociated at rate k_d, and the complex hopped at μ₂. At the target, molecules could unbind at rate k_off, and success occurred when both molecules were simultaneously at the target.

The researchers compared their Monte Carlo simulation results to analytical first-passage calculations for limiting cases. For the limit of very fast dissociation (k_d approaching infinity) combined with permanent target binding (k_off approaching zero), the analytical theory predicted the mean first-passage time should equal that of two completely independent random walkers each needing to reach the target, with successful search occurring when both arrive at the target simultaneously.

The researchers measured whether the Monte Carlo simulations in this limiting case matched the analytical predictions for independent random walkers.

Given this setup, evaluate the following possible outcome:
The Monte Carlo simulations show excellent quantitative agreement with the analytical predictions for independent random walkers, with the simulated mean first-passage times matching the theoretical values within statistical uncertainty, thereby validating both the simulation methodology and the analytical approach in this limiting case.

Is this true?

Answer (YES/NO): YES